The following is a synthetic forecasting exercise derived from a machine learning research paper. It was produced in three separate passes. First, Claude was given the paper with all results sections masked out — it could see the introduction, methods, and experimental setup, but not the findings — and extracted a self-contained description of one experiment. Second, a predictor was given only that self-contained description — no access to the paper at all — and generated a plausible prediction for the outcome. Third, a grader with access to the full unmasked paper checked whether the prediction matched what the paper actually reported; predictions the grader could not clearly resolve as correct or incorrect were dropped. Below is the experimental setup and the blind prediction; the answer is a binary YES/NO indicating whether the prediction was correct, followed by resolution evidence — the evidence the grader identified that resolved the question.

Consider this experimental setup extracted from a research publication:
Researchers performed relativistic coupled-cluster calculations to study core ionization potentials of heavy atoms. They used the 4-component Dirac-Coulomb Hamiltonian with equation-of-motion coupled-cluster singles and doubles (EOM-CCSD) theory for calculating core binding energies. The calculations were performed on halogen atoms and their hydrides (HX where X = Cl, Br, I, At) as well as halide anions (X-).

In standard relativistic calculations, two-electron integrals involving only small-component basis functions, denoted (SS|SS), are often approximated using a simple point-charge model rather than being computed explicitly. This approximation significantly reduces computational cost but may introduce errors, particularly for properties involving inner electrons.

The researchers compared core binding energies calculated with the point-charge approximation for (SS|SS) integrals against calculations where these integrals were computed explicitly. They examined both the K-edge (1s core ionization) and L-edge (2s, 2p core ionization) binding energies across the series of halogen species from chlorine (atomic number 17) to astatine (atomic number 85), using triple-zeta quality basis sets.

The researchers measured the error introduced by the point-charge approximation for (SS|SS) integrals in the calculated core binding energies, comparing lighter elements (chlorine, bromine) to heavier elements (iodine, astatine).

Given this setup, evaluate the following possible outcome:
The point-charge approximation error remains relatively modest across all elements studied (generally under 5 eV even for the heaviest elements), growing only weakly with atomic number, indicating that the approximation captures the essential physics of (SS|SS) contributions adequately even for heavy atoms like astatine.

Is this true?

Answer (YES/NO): NO